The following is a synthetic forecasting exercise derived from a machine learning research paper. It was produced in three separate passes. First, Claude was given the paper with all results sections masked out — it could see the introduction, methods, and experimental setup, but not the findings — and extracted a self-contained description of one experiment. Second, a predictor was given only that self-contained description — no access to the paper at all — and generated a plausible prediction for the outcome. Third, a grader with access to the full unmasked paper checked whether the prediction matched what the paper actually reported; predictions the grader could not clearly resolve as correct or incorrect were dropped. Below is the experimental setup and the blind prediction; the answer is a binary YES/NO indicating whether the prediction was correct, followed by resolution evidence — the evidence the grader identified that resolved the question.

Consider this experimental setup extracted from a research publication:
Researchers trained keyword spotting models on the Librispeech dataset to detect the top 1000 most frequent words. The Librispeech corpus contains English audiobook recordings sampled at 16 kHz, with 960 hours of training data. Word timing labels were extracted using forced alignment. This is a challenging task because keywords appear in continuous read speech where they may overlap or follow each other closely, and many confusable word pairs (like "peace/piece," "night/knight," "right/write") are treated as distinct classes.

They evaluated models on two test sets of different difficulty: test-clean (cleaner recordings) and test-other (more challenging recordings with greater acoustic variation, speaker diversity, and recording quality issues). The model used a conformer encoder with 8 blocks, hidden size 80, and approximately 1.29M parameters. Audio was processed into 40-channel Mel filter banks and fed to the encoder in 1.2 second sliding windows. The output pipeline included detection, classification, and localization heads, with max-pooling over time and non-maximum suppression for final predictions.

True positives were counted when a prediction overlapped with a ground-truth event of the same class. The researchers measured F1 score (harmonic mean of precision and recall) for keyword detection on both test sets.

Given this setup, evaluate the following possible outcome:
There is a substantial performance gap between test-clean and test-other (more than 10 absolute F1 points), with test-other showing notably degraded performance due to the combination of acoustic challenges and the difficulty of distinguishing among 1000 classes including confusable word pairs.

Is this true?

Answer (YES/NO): YES